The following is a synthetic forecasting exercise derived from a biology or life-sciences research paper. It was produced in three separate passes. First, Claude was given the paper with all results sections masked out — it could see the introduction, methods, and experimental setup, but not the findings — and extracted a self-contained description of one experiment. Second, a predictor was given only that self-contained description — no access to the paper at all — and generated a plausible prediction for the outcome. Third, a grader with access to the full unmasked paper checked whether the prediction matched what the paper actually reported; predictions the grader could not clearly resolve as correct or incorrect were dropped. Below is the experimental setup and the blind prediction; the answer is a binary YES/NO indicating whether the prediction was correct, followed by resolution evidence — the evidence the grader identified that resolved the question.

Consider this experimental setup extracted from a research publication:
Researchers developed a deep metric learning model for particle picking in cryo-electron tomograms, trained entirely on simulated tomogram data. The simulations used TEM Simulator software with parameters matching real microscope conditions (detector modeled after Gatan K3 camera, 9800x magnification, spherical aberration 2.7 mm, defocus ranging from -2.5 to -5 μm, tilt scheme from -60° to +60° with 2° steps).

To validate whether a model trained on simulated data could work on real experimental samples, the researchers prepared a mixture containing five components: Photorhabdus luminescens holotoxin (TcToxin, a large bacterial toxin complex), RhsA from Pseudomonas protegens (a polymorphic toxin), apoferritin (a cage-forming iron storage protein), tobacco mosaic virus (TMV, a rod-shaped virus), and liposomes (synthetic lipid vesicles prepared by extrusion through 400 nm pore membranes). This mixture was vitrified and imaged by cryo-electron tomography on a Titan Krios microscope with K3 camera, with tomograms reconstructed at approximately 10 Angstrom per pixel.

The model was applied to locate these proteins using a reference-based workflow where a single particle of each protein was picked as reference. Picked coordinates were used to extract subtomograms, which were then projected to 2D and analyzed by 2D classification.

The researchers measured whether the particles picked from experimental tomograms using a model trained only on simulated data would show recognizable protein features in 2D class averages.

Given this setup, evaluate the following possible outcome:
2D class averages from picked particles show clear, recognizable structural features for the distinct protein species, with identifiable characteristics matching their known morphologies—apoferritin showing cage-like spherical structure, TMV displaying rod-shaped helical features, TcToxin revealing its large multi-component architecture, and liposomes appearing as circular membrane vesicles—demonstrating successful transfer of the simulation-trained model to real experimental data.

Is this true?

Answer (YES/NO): NO